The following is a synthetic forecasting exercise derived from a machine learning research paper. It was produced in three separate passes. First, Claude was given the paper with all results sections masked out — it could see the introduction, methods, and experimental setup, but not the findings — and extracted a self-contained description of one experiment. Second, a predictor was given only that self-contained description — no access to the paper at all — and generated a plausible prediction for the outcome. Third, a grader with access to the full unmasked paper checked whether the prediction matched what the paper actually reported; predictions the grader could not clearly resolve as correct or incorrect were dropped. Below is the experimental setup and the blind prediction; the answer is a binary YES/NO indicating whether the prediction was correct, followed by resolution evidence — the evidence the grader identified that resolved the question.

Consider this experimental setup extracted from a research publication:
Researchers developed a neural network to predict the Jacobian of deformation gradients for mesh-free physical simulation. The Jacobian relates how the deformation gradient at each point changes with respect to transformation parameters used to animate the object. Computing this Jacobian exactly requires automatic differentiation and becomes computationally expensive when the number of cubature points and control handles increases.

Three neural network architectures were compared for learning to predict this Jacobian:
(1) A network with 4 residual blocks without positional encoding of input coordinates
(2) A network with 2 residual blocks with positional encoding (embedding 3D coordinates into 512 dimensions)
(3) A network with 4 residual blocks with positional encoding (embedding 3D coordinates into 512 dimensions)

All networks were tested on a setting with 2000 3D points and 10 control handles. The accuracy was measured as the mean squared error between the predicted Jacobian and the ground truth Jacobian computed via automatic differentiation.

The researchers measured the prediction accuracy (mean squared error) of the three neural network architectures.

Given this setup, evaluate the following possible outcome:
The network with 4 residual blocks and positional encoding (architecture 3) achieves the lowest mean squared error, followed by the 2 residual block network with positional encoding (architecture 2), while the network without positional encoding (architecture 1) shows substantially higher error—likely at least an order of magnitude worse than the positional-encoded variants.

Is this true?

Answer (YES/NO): NO